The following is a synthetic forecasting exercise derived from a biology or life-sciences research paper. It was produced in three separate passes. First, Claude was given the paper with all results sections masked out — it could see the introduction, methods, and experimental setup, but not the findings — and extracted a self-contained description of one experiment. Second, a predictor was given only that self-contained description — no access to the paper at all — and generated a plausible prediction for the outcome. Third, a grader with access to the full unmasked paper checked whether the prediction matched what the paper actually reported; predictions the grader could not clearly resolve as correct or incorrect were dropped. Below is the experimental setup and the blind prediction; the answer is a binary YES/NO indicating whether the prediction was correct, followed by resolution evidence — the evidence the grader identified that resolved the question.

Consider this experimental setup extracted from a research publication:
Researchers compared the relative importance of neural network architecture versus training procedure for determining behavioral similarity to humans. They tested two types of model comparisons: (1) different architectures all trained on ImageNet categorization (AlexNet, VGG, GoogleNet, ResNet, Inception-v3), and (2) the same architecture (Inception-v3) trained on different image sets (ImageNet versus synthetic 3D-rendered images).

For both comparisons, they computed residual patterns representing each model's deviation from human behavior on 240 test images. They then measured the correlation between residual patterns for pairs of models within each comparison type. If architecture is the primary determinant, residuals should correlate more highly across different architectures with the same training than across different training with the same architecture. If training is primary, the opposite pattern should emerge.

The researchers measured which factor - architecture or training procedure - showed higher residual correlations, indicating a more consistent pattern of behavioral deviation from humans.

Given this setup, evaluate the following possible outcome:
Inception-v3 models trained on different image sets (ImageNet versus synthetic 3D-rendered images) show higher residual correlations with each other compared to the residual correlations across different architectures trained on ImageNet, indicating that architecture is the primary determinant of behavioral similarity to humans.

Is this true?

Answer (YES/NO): NO